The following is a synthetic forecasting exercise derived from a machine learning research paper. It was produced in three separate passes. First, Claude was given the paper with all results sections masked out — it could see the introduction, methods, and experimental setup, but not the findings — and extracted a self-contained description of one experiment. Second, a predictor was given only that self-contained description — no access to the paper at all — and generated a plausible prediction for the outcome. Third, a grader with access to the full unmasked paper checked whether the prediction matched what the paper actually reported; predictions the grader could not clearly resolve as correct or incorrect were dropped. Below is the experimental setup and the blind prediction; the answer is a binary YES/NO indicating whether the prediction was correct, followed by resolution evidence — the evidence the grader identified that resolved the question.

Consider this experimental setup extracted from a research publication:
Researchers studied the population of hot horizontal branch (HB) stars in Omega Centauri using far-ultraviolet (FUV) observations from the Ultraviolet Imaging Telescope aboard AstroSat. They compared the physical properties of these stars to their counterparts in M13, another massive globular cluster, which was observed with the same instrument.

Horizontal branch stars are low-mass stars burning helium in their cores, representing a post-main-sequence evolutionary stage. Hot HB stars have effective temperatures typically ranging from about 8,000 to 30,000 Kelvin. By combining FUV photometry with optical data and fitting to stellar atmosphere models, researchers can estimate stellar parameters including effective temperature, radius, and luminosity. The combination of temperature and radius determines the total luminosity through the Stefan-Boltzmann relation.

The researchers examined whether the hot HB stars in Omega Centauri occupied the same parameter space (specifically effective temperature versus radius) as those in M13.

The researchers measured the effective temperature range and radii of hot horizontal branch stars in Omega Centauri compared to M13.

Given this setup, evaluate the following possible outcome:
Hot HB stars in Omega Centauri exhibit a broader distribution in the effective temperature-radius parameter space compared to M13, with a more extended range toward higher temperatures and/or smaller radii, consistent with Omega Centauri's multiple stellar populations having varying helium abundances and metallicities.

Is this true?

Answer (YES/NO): NO